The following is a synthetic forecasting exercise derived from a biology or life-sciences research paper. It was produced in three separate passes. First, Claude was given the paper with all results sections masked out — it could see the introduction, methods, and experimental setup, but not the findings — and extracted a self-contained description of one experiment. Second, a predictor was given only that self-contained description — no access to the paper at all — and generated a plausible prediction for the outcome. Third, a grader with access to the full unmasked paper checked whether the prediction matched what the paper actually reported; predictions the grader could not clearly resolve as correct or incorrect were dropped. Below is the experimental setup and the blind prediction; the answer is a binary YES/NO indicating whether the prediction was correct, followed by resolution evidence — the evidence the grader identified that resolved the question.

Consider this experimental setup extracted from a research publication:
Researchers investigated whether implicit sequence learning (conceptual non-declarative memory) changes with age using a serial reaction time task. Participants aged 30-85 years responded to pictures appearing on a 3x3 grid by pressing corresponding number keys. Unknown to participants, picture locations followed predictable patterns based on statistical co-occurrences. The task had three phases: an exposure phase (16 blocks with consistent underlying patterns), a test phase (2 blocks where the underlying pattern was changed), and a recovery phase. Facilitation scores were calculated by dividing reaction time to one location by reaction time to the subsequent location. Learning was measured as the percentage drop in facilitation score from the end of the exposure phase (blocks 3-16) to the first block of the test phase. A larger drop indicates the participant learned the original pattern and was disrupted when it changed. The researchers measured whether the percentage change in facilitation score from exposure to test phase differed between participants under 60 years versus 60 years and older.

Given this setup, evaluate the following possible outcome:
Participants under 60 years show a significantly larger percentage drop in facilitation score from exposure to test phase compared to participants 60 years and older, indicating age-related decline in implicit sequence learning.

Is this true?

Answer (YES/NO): YES